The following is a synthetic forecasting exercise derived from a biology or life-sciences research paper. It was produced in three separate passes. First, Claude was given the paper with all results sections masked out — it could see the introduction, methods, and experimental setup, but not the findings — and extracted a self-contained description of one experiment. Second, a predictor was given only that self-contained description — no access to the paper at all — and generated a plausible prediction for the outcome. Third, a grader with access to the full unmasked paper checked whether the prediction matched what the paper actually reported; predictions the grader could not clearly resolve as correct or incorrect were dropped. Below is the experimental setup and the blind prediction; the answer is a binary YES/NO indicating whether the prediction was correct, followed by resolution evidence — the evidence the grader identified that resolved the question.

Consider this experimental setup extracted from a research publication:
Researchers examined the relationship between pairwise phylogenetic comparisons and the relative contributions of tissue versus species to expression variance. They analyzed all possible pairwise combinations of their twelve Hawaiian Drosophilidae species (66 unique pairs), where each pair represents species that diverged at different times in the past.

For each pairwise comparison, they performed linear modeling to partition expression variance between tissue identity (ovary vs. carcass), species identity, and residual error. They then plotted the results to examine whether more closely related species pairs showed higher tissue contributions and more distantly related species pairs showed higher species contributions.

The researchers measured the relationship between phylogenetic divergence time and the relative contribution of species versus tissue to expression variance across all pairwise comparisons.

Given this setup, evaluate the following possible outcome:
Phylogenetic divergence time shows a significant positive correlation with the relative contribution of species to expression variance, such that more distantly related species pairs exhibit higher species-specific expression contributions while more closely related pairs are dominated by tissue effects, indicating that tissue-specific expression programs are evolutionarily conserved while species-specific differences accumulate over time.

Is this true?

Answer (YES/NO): YES